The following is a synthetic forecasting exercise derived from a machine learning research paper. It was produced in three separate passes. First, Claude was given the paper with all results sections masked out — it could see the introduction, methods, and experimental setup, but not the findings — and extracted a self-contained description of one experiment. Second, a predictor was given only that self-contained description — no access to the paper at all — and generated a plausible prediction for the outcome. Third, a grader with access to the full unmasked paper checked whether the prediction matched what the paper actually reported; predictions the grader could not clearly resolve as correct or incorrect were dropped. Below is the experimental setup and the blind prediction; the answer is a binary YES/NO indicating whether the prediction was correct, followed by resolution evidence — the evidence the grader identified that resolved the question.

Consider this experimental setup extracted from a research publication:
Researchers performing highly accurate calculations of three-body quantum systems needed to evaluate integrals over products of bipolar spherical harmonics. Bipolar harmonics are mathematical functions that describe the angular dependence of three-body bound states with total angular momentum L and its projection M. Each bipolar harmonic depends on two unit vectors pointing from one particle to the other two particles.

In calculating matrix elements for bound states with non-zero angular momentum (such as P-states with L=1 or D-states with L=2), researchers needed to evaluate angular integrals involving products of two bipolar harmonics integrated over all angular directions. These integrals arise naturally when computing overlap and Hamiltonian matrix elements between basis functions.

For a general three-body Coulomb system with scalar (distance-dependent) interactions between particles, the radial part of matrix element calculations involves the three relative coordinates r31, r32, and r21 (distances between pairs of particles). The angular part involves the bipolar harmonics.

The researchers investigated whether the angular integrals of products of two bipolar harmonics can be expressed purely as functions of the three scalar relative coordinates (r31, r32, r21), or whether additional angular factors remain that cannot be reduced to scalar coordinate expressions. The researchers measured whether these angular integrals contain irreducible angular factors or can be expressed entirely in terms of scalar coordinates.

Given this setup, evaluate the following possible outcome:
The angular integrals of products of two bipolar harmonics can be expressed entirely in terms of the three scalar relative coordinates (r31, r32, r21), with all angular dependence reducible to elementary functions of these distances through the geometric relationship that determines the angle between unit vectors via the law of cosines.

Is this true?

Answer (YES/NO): YES